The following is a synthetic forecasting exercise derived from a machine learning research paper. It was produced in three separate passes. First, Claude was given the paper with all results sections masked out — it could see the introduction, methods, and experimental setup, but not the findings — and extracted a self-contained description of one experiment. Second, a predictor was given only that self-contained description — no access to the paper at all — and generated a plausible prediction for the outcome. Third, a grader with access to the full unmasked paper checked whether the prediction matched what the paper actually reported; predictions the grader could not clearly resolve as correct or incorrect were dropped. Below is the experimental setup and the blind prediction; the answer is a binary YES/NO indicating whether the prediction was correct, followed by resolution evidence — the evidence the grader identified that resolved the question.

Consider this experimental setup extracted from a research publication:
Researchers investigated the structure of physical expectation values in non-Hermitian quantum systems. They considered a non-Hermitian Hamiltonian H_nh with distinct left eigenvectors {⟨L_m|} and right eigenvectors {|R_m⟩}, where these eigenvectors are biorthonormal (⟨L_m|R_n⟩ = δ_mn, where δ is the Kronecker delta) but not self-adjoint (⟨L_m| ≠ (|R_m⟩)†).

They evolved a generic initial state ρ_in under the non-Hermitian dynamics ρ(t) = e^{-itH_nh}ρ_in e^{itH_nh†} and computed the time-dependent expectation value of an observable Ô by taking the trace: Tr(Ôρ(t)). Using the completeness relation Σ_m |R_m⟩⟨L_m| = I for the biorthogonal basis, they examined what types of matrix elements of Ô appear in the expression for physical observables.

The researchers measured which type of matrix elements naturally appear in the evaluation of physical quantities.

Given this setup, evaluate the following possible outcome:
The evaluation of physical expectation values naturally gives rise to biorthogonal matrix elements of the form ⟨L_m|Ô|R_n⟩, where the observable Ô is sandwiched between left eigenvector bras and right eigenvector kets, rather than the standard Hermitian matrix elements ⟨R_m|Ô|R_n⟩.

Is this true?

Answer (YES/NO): NO